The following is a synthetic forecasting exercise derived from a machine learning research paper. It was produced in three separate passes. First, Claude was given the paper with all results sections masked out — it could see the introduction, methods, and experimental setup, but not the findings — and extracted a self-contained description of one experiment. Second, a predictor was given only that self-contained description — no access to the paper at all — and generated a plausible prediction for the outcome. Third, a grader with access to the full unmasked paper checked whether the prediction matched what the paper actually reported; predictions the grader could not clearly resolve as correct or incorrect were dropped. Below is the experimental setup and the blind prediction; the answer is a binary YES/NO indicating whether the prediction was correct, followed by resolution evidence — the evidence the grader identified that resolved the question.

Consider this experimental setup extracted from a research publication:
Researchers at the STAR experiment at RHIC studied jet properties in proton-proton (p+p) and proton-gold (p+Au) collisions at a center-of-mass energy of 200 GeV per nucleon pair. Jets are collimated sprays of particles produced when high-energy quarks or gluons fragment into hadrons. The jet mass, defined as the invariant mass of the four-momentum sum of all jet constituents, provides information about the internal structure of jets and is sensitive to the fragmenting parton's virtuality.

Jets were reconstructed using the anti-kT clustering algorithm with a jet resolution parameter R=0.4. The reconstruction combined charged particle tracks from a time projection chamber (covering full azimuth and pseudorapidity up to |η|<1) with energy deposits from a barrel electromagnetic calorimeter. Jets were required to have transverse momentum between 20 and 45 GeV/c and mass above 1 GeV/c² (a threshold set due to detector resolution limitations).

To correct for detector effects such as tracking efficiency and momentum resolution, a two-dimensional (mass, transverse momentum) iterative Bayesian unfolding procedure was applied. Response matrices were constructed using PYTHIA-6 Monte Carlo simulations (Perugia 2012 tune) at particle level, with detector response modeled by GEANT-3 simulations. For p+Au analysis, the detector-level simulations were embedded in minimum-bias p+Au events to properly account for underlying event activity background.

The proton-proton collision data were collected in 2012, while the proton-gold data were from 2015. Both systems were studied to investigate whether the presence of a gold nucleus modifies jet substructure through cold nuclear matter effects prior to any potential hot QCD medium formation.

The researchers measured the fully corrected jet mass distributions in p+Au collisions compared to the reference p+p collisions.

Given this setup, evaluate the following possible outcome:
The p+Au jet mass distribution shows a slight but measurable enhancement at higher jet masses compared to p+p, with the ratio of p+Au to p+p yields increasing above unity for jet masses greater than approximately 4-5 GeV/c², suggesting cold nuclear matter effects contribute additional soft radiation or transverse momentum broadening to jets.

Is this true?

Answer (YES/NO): NO